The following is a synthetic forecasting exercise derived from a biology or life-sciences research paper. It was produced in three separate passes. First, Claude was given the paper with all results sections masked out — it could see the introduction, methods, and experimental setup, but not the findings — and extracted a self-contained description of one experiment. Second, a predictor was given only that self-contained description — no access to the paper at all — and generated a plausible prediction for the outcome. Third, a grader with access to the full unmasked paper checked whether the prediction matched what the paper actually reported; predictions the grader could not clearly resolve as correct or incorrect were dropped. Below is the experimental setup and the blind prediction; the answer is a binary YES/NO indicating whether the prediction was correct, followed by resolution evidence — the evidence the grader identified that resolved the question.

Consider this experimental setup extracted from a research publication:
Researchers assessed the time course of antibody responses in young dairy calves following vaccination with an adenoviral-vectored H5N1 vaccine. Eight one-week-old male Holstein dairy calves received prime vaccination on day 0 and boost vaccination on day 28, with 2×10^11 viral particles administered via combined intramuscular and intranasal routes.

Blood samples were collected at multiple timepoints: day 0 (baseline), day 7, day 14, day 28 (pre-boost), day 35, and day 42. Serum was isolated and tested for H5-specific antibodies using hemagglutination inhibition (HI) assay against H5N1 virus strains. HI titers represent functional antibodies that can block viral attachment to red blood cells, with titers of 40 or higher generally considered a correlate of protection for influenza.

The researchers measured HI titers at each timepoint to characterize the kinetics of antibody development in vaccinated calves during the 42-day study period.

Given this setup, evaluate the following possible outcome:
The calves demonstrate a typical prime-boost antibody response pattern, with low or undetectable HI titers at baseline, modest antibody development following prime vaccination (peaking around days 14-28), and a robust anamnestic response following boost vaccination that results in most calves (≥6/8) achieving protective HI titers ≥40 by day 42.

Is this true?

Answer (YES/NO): NO